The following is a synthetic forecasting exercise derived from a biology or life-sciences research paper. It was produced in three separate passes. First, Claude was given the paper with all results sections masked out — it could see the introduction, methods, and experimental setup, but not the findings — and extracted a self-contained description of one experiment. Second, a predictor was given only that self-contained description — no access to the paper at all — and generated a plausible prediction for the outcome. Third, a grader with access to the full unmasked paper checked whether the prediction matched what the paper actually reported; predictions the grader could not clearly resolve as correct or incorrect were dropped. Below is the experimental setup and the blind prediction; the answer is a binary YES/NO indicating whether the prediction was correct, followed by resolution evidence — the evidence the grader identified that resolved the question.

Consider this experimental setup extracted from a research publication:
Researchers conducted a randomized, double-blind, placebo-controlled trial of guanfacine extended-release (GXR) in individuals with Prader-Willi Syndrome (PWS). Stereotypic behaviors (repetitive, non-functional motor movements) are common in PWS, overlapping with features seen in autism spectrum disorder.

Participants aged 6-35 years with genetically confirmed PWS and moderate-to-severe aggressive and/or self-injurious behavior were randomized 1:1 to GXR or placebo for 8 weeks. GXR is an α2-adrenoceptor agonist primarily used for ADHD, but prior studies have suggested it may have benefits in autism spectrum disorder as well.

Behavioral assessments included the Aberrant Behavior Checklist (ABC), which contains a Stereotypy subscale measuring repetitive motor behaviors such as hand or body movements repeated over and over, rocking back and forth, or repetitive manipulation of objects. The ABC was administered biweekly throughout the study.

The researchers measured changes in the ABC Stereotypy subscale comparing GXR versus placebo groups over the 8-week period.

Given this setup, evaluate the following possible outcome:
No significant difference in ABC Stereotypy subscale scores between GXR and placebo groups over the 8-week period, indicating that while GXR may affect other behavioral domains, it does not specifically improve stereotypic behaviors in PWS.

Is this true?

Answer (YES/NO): YES